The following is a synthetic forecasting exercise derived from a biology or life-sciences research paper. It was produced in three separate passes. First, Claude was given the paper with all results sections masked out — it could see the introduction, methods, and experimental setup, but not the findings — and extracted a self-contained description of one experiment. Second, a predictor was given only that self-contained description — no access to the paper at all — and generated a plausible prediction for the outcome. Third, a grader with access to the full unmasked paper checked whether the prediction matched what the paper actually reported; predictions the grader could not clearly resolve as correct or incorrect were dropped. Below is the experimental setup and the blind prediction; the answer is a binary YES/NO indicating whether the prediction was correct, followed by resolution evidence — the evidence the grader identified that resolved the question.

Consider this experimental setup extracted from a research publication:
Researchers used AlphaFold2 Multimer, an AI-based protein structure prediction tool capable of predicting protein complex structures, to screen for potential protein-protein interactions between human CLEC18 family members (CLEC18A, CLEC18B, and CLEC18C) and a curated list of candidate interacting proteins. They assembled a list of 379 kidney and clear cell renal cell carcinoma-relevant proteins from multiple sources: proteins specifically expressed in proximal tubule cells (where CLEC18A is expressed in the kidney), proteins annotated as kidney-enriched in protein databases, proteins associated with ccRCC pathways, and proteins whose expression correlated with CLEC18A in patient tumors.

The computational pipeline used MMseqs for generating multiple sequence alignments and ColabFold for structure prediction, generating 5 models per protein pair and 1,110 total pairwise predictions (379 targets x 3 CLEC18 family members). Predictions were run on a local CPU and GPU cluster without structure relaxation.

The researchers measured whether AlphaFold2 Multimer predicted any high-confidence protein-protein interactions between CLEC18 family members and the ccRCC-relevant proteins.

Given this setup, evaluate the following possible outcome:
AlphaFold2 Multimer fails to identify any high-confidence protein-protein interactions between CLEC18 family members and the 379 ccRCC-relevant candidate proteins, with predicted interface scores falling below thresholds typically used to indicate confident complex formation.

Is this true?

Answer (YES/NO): YES